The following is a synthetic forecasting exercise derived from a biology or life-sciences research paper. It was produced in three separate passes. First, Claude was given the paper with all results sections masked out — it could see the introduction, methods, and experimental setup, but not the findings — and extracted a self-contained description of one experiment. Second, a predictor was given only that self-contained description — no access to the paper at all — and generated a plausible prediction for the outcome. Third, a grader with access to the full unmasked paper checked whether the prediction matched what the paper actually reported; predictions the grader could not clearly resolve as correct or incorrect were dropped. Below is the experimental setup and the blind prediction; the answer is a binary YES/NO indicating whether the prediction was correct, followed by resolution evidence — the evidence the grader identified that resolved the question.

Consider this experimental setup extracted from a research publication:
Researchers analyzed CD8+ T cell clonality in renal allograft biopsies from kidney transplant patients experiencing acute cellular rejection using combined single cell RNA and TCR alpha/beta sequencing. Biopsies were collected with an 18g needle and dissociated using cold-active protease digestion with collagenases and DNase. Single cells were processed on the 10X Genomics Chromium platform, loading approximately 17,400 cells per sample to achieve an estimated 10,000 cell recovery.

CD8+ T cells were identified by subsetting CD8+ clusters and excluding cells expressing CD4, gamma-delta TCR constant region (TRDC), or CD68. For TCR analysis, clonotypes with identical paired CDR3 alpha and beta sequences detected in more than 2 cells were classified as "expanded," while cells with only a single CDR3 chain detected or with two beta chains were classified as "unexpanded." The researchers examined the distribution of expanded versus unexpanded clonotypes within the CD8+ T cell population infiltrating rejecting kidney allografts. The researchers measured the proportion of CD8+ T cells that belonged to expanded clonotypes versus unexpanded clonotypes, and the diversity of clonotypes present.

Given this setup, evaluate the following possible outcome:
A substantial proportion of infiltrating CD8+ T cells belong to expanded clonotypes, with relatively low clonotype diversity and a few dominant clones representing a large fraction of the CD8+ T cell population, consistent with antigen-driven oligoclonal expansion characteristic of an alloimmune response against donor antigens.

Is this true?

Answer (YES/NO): NO